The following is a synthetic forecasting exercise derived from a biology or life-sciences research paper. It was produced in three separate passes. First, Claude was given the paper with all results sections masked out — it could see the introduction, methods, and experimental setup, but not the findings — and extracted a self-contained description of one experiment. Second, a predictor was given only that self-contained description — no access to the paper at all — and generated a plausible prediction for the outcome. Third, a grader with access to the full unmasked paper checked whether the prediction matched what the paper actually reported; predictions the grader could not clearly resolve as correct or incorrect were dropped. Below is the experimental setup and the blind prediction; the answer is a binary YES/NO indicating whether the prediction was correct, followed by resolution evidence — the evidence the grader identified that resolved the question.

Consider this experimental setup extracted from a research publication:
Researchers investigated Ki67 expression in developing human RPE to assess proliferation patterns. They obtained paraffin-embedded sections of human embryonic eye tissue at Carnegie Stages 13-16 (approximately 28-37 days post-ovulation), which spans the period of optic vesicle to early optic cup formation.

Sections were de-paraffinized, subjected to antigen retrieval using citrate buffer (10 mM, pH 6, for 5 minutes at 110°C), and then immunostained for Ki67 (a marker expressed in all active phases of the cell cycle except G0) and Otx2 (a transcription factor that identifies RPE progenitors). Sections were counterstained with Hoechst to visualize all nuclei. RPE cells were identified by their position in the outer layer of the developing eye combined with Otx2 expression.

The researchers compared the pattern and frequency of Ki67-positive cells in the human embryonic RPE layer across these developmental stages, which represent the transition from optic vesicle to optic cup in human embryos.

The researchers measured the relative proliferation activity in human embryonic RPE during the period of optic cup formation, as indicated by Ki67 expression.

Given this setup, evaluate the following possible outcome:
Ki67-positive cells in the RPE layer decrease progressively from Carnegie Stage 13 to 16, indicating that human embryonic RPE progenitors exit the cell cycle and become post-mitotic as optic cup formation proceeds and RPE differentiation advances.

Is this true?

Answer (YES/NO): NO